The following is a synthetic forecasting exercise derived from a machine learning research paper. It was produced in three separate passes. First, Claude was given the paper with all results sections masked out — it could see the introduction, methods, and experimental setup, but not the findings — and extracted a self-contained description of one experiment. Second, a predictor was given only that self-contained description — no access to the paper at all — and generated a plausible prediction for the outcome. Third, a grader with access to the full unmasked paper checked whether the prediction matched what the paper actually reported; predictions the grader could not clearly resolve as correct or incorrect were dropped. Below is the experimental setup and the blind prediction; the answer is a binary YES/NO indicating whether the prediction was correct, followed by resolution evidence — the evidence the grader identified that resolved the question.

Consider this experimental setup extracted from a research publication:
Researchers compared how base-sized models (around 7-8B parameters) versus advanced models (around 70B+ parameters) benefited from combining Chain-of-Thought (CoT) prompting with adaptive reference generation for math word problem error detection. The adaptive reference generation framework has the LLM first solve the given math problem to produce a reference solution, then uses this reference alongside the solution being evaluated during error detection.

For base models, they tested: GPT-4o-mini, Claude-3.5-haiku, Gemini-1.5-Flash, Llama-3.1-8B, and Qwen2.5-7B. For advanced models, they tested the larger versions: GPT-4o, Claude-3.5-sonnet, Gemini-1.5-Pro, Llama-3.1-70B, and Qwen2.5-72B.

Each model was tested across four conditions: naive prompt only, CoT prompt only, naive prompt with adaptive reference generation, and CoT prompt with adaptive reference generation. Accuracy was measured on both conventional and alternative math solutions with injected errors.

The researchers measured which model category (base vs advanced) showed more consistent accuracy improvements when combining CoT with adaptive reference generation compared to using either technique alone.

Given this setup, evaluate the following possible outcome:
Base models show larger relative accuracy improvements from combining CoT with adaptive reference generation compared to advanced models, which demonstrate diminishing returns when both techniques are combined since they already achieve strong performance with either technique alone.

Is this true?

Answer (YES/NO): NO